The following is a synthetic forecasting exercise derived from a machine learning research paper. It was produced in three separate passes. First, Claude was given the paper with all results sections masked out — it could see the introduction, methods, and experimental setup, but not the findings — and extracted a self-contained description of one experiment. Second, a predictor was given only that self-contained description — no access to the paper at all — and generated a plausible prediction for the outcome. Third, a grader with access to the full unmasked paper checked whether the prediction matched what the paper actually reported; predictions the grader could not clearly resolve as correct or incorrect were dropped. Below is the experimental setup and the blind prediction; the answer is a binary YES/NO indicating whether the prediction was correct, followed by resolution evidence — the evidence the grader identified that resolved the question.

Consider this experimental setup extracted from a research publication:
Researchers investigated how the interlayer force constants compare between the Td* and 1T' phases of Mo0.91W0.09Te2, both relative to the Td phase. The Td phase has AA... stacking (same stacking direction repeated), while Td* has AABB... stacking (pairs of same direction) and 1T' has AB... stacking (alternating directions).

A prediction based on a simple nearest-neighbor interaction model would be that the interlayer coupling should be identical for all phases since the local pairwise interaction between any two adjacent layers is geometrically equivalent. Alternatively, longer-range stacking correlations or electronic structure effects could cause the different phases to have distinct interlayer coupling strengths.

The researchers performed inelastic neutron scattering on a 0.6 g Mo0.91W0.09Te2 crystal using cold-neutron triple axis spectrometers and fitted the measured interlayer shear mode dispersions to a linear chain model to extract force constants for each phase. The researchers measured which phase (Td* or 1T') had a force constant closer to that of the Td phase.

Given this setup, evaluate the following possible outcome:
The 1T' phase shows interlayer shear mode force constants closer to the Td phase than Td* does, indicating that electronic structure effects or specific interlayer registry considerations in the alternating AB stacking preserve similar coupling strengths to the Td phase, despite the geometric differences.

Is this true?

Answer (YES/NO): YES